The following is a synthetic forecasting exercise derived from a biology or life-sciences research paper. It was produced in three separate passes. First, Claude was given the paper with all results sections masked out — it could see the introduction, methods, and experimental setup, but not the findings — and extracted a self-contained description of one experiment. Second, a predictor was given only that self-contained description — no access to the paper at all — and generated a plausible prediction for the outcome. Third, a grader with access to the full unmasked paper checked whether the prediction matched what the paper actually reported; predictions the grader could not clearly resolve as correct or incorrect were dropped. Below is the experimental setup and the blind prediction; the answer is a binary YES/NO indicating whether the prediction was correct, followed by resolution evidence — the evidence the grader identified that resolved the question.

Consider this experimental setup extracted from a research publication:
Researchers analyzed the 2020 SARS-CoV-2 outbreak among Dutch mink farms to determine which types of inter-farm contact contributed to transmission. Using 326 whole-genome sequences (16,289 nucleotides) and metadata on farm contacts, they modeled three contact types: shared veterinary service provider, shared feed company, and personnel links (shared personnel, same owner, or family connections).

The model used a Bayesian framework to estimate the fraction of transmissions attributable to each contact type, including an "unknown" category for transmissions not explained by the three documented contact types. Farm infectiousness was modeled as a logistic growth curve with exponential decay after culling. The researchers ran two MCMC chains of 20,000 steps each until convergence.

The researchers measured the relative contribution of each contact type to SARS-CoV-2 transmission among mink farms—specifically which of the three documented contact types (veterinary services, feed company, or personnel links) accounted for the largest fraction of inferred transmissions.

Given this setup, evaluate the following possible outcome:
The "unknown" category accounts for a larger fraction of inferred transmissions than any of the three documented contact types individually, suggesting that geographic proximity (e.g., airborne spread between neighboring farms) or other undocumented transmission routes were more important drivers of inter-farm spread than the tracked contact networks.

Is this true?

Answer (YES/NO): YES